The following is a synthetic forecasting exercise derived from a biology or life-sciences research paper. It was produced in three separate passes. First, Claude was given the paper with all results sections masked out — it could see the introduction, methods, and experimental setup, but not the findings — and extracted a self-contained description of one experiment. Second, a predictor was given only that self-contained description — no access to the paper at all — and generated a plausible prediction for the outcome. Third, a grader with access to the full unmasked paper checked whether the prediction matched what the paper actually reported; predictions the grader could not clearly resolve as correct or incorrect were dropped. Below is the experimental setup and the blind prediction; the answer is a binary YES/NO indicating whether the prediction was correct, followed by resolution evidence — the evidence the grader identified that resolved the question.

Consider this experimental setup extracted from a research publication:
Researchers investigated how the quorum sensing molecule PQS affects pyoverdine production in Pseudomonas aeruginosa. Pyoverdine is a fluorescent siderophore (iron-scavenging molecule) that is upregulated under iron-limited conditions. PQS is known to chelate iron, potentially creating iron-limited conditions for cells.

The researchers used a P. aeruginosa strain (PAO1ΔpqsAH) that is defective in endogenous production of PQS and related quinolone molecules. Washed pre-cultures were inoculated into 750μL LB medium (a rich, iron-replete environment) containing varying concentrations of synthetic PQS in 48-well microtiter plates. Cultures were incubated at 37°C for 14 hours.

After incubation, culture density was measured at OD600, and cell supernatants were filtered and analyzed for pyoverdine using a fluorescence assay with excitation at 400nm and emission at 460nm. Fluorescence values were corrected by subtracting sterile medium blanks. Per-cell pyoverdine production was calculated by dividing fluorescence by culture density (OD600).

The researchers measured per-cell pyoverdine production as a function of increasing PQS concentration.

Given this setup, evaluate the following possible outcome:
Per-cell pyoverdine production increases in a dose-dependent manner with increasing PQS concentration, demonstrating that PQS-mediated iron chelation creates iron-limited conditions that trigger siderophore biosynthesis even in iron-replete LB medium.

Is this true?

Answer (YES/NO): YES